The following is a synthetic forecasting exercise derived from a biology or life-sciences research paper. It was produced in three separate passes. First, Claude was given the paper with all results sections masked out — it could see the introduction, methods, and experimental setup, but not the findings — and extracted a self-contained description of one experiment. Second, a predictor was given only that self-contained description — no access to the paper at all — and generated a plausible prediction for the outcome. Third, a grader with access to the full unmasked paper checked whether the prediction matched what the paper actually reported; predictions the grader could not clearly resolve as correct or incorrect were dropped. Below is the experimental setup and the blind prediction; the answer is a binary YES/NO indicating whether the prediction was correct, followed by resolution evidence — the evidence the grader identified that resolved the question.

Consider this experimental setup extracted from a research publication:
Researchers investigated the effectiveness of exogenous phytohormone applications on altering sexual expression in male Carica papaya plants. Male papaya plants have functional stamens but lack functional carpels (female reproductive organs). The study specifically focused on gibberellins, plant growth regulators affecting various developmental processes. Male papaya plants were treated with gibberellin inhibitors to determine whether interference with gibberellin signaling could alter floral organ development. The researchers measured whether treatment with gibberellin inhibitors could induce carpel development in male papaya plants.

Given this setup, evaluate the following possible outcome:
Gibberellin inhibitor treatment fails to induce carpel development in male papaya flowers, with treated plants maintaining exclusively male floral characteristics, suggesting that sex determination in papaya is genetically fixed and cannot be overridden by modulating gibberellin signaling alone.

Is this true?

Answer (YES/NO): NO